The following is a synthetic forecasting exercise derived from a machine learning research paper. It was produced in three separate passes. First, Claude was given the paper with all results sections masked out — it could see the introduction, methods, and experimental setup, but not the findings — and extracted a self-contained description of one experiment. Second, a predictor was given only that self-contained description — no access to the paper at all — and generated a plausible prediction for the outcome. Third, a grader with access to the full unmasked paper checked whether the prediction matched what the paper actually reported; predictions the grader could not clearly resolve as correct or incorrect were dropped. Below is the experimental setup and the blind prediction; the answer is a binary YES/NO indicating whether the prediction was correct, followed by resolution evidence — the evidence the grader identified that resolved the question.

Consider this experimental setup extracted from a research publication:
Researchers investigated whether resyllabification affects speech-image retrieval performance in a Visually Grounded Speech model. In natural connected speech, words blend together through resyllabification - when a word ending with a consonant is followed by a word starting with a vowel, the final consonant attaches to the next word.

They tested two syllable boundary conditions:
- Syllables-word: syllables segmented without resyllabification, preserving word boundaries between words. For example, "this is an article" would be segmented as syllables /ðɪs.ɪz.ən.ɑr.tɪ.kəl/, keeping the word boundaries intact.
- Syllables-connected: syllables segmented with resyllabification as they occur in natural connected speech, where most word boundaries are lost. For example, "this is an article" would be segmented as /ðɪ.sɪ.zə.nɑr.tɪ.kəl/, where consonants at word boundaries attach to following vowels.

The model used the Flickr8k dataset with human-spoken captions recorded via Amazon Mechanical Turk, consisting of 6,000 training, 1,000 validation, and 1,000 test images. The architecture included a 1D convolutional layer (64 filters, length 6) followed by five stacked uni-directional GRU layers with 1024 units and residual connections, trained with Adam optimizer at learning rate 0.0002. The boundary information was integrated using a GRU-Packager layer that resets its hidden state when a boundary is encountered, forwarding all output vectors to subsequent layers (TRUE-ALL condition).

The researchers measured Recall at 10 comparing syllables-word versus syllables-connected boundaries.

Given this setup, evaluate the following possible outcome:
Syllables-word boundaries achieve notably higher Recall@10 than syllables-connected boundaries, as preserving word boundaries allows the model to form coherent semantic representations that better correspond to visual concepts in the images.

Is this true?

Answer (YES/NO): NO